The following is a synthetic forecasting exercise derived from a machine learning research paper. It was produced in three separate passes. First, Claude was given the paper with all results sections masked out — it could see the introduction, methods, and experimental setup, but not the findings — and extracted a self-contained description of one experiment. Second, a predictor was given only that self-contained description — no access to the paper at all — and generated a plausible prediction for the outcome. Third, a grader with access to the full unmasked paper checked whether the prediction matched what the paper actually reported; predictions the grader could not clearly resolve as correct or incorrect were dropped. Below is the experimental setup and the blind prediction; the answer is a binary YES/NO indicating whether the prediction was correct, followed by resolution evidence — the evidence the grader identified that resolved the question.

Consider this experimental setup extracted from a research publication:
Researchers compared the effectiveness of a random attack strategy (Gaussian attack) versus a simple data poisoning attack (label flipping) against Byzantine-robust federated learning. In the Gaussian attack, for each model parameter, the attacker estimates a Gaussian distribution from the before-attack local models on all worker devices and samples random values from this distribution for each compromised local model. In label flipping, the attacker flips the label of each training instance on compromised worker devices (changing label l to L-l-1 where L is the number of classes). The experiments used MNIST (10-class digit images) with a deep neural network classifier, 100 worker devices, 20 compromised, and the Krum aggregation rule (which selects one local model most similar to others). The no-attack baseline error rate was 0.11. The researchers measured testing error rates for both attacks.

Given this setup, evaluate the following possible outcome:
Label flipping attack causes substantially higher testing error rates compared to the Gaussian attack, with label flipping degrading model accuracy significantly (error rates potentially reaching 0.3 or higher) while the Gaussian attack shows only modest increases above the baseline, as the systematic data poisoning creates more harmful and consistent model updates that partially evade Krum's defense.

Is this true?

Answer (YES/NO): NO